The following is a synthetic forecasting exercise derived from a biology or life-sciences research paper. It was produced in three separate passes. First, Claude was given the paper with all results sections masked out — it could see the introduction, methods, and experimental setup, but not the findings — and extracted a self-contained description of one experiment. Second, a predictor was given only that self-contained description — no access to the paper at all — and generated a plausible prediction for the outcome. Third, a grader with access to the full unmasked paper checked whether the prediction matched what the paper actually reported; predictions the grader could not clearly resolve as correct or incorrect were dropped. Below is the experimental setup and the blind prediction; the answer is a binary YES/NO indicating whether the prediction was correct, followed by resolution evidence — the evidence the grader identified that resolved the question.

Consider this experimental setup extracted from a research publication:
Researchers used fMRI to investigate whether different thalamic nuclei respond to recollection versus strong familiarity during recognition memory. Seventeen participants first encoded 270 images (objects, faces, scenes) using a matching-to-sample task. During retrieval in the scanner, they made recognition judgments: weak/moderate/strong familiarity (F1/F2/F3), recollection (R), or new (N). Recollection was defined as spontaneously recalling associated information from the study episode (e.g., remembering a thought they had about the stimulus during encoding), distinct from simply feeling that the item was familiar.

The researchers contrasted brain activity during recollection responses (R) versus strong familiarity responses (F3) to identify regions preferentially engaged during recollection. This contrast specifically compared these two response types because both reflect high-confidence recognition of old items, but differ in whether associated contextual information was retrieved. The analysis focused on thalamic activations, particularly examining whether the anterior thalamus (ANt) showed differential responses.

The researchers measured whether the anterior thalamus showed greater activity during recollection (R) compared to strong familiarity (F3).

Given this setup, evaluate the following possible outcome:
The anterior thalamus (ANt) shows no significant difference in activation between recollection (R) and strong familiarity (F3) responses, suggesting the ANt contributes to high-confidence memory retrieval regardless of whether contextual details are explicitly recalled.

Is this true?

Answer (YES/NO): NO